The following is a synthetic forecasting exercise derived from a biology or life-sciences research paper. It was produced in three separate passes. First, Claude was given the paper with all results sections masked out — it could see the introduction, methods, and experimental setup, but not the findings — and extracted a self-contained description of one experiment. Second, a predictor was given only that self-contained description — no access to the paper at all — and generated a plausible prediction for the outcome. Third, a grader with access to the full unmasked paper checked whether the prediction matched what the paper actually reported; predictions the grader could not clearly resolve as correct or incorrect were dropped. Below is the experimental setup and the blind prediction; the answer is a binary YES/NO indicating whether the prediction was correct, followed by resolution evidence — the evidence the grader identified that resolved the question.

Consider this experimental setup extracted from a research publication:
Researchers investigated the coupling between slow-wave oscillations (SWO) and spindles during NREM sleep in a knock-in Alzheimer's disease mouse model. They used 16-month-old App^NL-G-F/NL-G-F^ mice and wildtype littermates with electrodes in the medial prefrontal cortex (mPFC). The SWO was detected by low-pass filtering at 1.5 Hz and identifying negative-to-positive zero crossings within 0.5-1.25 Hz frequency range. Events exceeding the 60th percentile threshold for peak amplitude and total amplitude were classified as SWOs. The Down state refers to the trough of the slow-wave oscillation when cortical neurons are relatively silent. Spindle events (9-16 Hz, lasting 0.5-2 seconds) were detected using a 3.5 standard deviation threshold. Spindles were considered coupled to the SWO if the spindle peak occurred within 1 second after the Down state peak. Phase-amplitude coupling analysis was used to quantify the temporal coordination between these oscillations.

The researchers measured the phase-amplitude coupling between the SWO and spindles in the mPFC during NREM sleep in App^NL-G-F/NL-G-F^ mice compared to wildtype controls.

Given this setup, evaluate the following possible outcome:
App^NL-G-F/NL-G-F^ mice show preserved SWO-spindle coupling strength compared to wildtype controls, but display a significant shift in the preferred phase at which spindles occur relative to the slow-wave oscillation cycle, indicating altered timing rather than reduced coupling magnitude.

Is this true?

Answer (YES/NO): NO